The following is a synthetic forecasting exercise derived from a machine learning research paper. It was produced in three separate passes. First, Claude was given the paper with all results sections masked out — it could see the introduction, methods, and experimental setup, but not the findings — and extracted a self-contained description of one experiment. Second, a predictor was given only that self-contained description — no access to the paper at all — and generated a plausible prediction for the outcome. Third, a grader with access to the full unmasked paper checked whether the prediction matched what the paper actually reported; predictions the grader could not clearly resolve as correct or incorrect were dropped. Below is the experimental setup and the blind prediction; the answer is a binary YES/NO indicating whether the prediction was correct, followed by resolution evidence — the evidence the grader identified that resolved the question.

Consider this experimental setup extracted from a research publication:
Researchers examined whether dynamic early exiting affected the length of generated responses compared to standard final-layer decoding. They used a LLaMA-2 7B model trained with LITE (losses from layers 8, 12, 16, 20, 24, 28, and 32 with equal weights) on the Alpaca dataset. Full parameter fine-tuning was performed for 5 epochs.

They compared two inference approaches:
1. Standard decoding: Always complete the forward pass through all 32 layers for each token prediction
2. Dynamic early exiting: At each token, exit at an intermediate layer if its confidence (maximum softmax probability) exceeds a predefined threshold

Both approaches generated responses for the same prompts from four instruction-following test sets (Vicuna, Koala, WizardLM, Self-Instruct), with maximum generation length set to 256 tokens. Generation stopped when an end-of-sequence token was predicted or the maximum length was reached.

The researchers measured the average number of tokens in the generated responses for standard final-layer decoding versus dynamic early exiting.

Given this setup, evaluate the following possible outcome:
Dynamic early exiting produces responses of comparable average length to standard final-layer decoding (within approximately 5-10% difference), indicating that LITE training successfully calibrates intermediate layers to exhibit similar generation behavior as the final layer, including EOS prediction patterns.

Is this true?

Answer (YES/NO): YES